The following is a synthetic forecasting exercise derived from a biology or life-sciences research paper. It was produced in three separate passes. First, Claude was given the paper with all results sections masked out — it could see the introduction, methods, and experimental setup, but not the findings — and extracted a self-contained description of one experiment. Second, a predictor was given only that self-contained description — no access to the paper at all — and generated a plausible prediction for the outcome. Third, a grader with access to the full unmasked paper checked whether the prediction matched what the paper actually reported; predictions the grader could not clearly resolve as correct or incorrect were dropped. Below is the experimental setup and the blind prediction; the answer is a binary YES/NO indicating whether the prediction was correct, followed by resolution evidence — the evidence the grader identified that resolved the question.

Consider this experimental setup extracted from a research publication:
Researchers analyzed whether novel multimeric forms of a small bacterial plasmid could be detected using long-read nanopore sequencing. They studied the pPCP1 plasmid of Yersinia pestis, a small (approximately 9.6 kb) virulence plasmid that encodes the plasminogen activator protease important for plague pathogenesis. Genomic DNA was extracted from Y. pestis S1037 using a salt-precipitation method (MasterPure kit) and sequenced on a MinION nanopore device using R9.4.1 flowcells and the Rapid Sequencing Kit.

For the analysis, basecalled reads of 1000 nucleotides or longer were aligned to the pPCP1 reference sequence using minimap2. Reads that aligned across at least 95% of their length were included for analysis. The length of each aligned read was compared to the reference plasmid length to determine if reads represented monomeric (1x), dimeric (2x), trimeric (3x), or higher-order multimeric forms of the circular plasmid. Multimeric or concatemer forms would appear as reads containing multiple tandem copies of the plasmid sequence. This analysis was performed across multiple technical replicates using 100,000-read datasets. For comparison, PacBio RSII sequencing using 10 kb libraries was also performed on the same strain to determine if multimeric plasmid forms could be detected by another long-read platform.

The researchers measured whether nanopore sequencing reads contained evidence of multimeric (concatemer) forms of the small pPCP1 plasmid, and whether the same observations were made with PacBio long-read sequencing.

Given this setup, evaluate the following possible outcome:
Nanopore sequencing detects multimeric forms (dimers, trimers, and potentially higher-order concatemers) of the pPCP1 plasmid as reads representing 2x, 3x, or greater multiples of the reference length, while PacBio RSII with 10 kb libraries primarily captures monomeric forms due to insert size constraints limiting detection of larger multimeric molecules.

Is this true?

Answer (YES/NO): YES